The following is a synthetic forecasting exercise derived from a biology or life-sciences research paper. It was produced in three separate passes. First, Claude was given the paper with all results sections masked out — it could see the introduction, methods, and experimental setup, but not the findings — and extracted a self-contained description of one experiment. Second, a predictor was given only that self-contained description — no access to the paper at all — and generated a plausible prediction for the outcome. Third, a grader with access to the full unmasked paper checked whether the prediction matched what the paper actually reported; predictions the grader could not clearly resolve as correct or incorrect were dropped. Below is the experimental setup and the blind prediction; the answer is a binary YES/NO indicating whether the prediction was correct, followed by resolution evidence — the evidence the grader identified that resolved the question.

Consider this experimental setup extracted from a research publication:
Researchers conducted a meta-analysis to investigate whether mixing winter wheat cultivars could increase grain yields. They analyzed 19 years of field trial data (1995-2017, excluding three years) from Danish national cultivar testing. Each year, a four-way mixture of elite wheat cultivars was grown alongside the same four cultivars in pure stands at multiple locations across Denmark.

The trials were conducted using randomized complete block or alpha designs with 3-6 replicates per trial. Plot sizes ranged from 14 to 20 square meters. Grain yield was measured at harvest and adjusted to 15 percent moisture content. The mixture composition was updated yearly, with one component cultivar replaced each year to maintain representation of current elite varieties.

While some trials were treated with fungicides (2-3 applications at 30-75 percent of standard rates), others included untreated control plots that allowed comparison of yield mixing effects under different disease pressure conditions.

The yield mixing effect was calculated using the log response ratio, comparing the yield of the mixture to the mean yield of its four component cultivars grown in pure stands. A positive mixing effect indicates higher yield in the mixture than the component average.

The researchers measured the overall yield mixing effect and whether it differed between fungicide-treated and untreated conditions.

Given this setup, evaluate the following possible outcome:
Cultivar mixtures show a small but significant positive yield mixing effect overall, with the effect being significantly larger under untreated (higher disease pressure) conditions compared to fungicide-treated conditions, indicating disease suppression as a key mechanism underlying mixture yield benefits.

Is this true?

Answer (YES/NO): NO